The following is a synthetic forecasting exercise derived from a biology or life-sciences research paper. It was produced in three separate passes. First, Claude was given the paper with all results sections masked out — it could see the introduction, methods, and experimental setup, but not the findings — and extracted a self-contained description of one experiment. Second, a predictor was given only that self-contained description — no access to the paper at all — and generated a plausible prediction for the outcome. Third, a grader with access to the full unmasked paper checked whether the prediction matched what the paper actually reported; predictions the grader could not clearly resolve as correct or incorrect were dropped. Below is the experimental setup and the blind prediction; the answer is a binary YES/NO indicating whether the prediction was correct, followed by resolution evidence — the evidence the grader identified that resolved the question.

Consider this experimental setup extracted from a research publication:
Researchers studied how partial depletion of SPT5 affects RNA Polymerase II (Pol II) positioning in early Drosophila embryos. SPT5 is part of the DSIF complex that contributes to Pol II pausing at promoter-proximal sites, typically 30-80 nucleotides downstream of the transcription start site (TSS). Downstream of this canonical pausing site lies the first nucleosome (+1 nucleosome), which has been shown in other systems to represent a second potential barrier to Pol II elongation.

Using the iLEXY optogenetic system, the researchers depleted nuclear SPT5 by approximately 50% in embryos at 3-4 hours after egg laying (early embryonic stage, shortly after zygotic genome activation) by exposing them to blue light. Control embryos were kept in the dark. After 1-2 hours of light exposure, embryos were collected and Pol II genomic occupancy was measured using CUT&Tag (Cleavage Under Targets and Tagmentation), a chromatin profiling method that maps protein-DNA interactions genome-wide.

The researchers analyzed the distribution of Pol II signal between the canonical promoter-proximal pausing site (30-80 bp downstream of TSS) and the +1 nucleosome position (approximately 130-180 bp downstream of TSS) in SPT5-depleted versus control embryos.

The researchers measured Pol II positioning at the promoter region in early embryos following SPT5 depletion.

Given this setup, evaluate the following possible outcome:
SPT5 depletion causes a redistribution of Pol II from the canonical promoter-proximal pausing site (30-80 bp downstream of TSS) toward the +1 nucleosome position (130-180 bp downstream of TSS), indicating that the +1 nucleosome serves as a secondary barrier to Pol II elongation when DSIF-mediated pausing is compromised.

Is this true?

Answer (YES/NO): YES